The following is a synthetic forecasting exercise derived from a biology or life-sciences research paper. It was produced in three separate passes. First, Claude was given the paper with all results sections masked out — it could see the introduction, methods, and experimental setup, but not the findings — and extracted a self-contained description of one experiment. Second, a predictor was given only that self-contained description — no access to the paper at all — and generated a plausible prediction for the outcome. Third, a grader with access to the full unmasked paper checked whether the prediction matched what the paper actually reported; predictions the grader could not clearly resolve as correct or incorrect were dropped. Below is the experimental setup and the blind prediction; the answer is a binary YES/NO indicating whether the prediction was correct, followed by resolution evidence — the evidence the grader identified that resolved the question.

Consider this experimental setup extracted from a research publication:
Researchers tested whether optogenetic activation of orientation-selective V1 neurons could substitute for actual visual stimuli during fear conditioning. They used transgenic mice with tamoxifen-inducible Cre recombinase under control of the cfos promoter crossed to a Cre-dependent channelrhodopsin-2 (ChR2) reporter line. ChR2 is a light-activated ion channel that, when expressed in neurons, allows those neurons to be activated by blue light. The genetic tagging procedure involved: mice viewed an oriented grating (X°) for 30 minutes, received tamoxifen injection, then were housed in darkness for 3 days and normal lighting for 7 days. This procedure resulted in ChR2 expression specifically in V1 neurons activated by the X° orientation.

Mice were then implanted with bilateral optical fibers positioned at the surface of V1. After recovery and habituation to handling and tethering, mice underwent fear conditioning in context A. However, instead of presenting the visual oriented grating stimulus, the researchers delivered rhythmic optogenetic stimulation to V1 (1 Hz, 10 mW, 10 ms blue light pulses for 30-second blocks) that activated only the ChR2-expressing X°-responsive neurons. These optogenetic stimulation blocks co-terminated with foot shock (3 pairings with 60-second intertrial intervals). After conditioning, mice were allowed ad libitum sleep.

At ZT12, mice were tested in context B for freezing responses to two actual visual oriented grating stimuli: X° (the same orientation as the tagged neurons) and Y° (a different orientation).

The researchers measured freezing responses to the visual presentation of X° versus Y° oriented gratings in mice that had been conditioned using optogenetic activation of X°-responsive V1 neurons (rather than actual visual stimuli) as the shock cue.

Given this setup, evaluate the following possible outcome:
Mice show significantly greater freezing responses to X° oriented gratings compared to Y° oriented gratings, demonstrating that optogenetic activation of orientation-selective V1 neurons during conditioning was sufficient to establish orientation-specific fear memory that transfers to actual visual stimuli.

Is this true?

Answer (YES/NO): YES